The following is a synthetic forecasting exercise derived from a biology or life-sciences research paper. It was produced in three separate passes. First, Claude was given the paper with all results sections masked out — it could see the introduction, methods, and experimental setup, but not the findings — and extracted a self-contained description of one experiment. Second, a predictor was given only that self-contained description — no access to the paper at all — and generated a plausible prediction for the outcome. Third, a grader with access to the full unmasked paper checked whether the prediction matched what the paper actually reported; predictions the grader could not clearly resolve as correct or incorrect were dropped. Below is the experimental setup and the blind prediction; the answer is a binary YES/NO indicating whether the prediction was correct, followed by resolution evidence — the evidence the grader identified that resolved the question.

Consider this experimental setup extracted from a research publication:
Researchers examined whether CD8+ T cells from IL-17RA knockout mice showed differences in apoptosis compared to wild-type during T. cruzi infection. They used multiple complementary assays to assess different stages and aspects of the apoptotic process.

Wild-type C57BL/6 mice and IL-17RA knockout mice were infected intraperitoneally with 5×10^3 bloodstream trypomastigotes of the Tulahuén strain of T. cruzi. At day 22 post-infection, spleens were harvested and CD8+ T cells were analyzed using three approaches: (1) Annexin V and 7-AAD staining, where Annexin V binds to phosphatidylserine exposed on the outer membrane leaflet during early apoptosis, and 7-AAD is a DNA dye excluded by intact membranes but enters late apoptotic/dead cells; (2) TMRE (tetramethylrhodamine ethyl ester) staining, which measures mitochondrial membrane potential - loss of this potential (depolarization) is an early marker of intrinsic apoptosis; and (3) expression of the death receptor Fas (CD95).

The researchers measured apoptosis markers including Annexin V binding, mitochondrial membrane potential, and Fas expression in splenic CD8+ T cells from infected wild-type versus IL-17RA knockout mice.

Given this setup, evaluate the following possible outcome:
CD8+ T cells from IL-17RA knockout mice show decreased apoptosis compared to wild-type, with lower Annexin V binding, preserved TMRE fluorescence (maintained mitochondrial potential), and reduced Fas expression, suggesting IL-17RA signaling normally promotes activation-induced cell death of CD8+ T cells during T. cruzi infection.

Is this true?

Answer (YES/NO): NO